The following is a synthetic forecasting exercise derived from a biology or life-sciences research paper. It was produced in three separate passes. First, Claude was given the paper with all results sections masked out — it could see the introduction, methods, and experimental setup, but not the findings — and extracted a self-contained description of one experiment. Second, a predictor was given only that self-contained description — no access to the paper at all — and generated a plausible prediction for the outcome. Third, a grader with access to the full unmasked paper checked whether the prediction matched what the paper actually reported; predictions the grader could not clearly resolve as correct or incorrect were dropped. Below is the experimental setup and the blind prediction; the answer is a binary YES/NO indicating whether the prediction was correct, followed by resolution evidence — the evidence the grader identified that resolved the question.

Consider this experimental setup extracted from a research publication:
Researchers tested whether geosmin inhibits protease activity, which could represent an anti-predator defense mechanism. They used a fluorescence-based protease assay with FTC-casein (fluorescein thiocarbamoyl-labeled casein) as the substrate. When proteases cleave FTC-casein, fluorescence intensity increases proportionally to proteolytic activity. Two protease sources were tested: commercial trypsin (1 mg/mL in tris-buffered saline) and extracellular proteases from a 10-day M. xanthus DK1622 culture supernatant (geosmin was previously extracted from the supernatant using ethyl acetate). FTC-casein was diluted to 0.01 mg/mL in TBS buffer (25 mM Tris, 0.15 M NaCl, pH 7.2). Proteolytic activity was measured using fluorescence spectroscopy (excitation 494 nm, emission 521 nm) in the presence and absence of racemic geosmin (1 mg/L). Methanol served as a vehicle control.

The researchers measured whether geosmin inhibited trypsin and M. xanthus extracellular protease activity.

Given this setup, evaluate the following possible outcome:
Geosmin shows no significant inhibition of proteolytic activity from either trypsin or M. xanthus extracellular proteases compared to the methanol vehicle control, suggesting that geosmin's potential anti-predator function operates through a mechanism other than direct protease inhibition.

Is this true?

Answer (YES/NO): NO